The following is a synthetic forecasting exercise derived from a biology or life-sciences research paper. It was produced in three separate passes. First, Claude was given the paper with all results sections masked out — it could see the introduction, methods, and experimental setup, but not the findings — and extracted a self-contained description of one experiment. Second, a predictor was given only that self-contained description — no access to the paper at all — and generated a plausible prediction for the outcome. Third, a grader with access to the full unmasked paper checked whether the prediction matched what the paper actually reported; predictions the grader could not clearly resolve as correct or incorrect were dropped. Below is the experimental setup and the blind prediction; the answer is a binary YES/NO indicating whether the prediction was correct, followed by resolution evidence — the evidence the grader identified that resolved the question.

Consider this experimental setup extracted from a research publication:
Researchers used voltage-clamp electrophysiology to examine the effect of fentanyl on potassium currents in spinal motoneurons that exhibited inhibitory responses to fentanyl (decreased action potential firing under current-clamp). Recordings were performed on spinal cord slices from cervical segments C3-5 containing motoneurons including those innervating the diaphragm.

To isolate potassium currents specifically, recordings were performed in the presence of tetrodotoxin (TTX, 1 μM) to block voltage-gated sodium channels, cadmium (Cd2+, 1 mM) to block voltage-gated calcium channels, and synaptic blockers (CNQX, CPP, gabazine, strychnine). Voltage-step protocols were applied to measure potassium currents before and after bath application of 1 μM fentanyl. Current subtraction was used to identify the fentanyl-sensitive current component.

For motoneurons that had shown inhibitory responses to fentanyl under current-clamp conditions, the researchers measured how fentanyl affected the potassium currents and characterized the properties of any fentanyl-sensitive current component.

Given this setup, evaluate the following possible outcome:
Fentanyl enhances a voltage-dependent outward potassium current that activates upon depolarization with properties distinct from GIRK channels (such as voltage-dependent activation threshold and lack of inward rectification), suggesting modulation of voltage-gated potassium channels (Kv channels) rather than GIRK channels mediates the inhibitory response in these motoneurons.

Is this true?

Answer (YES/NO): NO